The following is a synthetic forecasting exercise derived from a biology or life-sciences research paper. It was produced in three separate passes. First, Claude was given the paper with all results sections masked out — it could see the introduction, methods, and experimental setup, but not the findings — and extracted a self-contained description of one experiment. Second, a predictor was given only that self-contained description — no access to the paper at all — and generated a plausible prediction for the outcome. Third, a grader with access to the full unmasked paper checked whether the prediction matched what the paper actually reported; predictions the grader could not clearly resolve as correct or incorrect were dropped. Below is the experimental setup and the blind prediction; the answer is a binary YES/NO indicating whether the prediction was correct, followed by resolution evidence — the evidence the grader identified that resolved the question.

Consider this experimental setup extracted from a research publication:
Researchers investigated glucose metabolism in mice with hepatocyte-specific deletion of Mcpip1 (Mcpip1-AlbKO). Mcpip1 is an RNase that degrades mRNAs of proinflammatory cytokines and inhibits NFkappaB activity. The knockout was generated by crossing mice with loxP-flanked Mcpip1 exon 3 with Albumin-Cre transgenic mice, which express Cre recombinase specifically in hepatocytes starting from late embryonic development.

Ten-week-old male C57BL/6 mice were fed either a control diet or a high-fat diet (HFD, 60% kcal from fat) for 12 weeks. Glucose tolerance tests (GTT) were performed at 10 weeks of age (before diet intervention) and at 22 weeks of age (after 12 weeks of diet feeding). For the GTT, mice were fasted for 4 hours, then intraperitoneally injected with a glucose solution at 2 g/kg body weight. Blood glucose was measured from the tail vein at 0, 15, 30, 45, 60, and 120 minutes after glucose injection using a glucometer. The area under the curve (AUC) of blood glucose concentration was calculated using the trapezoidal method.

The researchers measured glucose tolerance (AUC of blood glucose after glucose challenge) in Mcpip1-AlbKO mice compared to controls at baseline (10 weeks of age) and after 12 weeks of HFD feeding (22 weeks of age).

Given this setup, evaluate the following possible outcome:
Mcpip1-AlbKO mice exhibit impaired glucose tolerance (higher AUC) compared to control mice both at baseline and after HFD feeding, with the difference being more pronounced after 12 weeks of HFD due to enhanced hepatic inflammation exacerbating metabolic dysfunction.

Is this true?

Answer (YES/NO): NO